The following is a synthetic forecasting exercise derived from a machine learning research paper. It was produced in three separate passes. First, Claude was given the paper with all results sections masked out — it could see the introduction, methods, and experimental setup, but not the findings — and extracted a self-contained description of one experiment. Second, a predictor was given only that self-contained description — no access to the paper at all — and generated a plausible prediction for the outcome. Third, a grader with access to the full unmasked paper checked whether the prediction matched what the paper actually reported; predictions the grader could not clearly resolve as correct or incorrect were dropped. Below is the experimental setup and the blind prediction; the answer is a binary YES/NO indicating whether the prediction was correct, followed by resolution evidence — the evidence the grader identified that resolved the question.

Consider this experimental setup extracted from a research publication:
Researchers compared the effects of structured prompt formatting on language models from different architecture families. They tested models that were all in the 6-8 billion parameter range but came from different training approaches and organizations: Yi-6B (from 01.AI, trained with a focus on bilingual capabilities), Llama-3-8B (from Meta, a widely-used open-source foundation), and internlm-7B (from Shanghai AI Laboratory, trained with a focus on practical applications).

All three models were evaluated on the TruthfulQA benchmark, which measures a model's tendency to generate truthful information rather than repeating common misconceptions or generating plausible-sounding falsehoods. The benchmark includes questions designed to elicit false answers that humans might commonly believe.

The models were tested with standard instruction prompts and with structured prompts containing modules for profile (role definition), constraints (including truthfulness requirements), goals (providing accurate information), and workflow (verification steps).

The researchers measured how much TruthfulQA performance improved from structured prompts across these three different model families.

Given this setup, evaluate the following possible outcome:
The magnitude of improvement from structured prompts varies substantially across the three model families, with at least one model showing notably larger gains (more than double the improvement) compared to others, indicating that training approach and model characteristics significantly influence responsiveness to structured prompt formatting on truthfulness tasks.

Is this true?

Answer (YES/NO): NO